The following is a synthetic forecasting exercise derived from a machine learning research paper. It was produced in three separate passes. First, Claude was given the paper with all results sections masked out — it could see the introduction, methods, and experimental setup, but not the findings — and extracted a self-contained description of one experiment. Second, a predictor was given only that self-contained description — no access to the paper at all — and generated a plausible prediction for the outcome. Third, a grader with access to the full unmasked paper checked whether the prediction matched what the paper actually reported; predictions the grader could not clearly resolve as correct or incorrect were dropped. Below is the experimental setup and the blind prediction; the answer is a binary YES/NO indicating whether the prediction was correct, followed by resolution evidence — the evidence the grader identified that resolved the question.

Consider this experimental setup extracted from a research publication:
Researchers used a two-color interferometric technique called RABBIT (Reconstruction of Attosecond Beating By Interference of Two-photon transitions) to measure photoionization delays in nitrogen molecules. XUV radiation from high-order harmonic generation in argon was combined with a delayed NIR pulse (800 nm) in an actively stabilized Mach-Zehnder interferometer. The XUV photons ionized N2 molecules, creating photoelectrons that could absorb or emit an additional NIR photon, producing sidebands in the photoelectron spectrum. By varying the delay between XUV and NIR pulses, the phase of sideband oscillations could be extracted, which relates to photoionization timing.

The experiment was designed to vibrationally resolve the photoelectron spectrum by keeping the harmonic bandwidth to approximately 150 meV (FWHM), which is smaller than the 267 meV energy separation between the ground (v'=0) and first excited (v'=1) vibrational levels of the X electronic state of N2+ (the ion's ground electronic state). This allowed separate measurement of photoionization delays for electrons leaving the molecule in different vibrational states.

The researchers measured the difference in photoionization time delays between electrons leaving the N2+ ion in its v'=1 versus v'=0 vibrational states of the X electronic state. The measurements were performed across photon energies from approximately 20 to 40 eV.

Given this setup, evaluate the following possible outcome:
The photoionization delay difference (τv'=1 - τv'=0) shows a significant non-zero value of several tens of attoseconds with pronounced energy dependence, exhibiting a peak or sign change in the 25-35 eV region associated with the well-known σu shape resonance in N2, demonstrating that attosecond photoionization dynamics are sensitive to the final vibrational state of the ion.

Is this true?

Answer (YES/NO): NO